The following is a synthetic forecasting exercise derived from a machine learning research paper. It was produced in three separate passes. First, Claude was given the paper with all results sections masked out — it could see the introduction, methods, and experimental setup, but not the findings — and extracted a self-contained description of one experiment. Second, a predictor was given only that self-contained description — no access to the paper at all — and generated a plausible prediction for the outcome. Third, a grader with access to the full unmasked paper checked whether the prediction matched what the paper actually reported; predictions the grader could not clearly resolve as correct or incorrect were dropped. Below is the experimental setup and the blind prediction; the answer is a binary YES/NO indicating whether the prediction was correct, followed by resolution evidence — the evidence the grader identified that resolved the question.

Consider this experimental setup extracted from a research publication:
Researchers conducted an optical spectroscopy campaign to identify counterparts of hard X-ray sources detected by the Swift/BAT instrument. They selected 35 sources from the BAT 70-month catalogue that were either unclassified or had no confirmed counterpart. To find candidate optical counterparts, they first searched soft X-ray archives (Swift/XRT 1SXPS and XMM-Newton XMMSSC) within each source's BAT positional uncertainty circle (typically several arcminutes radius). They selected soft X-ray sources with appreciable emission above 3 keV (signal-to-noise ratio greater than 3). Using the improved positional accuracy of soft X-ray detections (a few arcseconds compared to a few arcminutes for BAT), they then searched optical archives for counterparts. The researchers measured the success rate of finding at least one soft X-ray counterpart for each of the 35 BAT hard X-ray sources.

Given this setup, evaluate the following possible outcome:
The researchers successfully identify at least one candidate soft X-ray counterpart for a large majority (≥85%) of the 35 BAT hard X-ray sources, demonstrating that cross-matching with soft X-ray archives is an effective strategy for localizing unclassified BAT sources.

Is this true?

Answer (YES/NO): YES